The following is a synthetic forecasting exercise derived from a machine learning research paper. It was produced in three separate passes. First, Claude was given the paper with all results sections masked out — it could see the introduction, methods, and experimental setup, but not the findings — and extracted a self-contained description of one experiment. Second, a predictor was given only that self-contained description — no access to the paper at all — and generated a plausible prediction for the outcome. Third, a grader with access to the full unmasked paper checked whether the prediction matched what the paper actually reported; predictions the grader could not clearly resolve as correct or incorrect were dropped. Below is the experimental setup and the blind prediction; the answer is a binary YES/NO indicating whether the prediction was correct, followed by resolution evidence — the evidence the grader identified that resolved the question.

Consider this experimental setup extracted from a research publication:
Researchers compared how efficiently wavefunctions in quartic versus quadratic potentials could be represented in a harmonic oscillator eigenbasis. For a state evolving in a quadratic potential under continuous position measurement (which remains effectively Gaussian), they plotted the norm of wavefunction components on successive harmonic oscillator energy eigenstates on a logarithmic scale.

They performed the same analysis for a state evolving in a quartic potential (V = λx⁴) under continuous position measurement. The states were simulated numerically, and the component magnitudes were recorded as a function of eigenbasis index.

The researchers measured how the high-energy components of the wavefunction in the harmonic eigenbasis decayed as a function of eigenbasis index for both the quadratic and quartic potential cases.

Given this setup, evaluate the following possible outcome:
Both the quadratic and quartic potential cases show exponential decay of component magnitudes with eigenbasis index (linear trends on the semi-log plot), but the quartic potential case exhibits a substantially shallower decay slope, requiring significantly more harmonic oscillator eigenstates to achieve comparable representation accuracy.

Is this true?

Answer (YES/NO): NO